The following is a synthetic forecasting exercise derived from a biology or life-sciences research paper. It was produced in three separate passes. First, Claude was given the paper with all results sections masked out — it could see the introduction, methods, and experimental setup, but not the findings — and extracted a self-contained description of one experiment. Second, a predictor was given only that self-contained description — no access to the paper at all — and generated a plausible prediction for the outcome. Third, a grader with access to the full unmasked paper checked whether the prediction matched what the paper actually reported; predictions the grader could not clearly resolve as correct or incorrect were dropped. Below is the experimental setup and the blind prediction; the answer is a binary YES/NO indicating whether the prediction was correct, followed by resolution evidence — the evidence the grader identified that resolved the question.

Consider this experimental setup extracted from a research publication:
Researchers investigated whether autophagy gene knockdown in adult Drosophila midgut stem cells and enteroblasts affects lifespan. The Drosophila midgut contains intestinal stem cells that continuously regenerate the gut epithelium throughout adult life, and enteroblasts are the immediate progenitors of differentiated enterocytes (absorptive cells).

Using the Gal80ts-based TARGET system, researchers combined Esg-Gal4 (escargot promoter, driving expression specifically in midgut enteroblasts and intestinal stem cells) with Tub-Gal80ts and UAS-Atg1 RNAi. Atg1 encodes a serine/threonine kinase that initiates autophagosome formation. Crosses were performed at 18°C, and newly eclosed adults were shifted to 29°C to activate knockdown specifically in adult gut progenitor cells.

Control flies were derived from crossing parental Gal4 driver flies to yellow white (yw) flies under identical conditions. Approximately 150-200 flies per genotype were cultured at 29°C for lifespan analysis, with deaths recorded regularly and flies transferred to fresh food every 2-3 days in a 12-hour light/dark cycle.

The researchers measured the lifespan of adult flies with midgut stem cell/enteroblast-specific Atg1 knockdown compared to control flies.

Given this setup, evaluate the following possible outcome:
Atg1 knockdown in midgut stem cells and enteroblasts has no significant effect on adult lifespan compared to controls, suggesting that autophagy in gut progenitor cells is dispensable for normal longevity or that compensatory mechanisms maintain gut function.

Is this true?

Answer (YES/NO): NO